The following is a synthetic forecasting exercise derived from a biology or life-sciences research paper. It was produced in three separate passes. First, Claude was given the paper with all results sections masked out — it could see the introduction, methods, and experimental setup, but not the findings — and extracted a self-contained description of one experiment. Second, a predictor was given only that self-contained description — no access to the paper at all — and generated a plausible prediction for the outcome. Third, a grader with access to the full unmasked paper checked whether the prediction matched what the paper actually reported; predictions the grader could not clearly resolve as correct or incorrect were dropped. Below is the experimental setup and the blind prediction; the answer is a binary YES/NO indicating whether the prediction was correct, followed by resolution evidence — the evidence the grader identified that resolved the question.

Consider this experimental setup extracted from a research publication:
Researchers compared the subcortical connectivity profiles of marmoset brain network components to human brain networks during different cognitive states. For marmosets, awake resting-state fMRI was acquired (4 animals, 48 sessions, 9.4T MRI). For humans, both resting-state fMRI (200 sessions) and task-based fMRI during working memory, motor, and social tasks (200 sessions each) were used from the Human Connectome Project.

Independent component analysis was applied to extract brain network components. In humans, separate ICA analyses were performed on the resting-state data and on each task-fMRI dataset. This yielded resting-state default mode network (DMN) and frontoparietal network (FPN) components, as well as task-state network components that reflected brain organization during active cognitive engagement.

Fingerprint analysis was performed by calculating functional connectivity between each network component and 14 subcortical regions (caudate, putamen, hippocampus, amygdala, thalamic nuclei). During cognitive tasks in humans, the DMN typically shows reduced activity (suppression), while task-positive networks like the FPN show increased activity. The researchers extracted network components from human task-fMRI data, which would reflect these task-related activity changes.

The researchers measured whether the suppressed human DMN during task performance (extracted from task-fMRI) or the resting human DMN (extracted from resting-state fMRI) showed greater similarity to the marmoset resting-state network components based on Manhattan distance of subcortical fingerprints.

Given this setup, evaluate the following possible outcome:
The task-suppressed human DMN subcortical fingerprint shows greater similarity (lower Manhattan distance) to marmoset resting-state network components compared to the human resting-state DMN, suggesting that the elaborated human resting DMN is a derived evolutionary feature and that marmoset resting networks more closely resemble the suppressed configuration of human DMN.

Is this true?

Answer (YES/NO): YES